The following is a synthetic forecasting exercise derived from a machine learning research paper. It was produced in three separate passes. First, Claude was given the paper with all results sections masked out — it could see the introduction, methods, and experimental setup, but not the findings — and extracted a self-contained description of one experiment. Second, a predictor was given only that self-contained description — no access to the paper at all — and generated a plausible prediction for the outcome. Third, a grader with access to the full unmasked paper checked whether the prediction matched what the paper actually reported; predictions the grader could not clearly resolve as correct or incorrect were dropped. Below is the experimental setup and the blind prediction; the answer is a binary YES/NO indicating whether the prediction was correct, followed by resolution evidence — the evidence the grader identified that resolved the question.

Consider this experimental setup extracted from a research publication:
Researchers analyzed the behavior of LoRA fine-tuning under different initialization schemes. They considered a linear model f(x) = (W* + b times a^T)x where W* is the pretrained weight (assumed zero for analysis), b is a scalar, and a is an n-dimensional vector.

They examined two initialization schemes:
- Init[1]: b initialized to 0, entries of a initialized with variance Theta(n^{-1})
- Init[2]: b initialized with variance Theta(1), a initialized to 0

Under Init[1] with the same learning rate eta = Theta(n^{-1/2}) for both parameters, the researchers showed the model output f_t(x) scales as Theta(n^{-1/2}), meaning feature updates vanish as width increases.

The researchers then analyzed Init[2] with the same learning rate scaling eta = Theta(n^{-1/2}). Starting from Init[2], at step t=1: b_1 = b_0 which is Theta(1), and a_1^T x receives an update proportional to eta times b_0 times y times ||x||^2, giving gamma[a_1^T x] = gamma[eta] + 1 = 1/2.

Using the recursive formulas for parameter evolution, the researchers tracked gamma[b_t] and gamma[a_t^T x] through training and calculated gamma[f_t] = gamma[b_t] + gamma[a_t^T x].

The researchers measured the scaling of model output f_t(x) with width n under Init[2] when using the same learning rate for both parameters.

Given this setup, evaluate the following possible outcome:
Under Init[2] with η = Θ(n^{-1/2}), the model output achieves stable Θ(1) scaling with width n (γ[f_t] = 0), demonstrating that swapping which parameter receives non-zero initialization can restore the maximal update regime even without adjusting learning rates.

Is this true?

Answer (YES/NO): NO